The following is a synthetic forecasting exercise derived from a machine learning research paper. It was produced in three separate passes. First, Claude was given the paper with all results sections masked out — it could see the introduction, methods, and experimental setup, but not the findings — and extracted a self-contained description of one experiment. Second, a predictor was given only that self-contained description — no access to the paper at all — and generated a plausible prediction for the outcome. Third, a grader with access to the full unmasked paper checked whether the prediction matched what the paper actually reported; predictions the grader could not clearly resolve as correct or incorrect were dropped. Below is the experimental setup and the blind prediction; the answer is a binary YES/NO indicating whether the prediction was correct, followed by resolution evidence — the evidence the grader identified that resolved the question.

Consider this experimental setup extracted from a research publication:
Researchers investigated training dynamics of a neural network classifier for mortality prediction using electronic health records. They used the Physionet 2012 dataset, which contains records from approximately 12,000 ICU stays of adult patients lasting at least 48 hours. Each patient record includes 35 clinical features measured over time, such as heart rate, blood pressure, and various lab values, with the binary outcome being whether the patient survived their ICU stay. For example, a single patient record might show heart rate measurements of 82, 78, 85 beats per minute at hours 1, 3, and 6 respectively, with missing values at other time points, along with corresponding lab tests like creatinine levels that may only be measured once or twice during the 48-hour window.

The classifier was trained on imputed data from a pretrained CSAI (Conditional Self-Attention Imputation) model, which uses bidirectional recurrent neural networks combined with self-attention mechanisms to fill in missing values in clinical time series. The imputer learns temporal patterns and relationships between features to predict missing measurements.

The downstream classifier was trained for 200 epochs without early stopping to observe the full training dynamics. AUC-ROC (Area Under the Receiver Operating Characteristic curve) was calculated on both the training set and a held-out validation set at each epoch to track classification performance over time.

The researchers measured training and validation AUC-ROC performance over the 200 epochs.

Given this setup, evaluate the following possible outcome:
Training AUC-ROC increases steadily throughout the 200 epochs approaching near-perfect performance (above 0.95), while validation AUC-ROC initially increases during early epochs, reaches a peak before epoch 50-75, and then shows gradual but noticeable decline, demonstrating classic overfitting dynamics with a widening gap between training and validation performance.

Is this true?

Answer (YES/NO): NO